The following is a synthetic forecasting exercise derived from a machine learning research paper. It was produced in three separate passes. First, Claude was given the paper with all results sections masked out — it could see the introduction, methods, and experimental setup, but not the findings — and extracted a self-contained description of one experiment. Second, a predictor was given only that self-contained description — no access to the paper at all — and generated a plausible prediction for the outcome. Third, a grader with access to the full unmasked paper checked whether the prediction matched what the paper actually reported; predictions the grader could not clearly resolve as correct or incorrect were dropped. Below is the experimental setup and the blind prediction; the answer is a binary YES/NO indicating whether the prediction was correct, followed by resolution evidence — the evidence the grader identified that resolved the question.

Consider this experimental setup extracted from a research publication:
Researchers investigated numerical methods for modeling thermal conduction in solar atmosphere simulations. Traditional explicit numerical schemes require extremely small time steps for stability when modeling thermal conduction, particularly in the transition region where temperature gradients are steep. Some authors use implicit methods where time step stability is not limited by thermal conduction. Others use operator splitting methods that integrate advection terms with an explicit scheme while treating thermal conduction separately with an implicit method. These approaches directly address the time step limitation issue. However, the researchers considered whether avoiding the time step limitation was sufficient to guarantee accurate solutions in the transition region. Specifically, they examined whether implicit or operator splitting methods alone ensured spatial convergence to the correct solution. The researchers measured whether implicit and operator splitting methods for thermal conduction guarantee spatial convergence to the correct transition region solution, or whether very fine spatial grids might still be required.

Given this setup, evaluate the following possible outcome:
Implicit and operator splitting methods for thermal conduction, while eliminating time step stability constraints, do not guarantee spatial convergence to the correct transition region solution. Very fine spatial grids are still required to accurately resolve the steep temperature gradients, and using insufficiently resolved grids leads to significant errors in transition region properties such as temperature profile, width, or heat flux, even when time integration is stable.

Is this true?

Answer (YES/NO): YES